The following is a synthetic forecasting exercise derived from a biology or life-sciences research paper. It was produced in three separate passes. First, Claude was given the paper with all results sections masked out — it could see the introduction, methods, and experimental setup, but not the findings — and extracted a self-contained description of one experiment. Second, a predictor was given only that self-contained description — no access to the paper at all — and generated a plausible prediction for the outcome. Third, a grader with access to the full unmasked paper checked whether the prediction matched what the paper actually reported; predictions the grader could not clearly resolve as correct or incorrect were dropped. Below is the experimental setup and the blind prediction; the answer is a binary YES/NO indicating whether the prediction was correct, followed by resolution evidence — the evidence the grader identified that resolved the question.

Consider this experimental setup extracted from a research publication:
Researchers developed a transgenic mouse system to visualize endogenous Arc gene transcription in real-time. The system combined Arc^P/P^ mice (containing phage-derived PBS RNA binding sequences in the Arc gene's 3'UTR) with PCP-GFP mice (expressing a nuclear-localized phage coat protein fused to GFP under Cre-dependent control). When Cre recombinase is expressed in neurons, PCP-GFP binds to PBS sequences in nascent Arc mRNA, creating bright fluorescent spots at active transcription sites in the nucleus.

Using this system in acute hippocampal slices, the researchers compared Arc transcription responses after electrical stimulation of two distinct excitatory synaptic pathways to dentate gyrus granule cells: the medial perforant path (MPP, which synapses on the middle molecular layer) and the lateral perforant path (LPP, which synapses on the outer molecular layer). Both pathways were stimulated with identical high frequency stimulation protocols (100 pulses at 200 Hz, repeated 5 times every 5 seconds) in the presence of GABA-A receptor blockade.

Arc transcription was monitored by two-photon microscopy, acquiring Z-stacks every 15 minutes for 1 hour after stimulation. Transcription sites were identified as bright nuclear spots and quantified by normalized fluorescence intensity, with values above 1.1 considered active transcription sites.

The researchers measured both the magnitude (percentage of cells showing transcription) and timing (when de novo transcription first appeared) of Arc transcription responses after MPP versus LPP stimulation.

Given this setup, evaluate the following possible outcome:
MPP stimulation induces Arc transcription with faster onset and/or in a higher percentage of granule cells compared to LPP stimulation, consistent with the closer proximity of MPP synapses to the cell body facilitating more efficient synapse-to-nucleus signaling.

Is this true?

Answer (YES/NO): YES